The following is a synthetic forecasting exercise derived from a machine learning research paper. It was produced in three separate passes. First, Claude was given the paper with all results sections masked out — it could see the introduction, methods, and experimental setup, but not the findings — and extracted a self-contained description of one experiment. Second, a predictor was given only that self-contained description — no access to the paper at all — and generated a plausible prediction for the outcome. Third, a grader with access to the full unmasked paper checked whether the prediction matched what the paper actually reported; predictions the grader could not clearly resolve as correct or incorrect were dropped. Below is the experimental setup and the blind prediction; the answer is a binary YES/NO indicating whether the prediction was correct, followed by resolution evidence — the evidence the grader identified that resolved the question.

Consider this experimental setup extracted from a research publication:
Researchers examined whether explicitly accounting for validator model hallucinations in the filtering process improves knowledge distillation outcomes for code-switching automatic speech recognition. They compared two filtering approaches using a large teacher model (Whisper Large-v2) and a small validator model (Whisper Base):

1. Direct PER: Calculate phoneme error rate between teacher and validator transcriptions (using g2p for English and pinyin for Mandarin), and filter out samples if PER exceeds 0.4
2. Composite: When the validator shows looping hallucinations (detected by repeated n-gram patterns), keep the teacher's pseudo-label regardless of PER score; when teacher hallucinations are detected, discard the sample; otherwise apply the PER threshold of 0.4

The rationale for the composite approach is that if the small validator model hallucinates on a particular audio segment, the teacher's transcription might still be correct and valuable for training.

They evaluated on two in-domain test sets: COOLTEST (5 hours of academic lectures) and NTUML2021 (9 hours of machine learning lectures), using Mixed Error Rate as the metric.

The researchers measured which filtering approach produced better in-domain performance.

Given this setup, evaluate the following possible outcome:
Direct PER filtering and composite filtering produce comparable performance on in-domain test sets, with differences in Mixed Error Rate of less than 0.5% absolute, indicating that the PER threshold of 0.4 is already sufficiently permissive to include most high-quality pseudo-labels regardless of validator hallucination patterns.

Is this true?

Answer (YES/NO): YES